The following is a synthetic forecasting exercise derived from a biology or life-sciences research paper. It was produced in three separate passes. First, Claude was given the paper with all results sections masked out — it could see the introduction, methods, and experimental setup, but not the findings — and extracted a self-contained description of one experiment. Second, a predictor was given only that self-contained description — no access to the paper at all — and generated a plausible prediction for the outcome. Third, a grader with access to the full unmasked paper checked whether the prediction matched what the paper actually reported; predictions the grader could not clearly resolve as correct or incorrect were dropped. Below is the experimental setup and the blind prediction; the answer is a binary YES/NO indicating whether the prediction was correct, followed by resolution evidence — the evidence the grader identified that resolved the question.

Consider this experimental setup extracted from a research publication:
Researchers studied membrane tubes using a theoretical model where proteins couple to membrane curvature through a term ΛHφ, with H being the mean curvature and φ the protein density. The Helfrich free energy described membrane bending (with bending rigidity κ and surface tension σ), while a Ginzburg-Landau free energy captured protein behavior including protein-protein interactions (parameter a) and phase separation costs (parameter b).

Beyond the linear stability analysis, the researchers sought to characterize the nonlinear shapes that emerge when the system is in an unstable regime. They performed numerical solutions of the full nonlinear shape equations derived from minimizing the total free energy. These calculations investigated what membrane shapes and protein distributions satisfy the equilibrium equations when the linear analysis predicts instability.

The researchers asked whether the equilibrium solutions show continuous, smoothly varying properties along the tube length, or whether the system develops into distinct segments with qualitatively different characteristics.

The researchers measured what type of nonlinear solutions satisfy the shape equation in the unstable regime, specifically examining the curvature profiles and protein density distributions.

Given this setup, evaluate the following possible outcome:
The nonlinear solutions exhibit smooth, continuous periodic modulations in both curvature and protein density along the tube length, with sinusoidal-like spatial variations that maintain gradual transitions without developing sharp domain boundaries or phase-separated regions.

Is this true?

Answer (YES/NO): NO